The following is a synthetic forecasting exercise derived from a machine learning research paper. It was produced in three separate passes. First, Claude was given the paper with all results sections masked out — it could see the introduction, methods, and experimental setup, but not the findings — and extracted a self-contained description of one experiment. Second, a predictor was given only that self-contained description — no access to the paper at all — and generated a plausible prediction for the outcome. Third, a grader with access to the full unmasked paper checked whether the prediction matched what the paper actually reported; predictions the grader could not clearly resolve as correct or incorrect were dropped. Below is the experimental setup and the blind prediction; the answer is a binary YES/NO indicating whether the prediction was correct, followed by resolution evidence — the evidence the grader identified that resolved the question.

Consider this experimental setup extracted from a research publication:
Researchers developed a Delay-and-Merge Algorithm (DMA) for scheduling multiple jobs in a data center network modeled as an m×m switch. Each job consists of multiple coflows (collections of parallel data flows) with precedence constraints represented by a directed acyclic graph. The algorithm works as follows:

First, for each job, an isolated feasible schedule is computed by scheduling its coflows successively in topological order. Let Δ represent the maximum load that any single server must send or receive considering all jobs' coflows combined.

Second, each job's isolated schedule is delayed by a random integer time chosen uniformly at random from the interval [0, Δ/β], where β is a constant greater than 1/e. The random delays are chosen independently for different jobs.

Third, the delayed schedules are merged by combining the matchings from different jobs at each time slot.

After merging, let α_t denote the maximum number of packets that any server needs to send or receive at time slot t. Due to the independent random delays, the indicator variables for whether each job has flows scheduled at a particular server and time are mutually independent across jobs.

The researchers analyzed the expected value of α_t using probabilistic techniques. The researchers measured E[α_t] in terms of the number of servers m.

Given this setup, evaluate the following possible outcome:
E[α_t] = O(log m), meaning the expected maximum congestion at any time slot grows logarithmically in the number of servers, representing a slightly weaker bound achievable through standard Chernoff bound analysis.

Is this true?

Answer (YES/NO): NO